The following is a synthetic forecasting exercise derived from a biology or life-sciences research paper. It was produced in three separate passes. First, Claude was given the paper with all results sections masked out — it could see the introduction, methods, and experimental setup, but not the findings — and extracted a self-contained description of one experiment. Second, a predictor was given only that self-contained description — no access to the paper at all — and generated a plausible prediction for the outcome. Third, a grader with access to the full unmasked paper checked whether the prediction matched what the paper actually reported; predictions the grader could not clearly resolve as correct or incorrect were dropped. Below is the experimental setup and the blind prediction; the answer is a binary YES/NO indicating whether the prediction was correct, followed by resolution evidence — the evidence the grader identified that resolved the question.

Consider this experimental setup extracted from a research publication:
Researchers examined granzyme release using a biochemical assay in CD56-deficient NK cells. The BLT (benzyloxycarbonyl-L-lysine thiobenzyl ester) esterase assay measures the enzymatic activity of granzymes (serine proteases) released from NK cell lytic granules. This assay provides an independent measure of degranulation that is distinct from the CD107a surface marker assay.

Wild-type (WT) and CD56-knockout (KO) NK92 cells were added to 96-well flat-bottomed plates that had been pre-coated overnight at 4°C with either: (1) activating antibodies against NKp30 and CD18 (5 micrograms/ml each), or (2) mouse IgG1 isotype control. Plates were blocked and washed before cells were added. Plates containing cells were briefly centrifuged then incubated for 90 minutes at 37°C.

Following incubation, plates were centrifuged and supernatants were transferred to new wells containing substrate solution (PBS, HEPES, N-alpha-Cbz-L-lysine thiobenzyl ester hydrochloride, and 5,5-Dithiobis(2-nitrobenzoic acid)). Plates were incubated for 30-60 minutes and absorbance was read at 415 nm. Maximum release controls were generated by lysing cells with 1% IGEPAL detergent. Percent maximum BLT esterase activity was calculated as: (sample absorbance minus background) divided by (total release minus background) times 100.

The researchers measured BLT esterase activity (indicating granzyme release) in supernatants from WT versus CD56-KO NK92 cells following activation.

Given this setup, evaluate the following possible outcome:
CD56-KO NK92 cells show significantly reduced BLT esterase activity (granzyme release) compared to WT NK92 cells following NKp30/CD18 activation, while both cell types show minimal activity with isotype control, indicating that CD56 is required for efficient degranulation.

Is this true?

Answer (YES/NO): YES